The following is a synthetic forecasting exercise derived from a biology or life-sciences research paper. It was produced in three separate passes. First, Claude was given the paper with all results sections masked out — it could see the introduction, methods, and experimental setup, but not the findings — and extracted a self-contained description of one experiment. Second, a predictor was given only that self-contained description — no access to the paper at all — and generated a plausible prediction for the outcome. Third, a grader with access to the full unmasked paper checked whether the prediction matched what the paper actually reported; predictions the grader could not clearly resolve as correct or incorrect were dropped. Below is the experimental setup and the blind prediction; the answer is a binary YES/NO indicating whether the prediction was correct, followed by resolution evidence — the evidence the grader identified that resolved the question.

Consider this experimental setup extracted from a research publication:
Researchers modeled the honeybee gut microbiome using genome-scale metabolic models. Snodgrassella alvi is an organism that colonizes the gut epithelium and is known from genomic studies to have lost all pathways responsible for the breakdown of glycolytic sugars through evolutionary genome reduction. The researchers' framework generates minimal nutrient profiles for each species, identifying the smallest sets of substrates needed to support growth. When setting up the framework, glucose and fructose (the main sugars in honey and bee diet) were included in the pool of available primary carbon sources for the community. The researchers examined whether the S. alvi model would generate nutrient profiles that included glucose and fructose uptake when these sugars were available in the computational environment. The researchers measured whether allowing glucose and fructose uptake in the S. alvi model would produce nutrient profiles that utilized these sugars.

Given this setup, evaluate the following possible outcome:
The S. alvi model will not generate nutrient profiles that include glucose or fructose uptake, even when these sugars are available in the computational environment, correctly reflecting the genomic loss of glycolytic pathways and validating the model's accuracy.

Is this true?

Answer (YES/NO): NO